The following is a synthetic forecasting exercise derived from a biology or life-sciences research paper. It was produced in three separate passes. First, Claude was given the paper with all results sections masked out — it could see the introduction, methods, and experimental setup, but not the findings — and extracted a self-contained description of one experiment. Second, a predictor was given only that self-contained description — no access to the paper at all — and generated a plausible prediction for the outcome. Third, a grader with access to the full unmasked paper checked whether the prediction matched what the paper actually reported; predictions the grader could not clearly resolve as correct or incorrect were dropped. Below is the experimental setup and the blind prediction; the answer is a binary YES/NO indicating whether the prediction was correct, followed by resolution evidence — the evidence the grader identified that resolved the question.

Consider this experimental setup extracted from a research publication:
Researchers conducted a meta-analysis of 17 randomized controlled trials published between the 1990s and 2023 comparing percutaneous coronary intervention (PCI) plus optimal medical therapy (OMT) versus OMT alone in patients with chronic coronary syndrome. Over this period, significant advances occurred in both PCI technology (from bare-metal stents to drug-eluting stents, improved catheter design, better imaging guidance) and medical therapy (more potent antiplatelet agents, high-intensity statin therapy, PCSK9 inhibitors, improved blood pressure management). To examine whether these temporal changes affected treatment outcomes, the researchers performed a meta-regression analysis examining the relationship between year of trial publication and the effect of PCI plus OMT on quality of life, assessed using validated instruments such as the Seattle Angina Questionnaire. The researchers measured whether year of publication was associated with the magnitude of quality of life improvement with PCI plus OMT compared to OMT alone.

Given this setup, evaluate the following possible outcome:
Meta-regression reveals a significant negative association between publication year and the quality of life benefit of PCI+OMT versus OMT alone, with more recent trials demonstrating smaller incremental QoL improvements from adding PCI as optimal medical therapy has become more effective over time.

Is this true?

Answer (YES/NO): NO